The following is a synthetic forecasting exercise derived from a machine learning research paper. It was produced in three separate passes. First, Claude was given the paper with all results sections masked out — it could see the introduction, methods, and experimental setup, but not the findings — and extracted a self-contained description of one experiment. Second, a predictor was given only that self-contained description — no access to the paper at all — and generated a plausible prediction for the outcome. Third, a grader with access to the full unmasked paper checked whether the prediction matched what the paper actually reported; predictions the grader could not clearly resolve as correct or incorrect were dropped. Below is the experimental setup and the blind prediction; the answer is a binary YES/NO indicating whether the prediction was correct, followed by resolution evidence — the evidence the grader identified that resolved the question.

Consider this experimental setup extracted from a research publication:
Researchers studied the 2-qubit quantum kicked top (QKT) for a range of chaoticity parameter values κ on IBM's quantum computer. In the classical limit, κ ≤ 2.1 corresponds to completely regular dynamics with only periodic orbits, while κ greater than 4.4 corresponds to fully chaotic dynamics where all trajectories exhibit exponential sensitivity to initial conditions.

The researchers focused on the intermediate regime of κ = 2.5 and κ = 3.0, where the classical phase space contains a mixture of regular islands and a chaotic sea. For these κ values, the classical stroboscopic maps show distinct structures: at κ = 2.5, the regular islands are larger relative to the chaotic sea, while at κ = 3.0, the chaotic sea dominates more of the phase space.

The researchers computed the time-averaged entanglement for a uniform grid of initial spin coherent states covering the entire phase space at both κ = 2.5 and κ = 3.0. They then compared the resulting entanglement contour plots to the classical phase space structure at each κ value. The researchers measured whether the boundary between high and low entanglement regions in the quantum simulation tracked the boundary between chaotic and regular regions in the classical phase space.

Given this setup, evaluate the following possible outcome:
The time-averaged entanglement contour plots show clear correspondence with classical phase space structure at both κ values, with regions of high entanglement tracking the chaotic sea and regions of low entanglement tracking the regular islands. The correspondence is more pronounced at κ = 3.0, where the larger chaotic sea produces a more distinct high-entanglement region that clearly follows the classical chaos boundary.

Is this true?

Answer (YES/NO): NO